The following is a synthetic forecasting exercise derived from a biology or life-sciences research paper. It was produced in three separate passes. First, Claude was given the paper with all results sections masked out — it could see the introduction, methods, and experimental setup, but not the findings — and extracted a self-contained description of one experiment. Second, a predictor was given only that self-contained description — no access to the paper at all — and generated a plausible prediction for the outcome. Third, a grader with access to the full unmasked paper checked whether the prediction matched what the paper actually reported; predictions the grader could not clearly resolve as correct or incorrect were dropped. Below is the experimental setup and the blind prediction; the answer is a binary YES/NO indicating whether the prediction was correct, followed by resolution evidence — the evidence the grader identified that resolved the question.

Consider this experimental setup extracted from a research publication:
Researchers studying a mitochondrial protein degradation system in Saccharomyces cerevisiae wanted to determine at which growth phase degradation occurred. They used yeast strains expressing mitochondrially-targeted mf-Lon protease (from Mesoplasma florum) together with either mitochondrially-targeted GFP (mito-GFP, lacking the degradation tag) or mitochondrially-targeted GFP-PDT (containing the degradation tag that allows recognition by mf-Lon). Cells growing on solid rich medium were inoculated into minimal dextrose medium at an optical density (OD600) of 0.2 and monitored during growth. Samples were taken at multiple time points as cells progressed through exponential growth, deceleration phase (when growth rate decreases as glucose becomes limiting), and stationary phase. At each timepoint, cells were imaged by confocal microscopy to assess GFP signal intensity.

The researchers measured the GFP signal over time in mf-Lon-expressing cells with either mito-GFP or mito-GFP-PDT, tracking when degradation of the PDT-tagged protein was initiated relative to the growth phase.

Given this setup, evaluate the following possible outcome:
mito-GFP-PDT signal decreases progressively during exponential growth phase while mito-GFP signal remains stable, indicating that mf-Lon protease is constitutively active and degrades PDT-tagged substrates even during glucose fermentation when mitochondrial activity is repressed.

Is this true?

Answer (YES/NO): NO